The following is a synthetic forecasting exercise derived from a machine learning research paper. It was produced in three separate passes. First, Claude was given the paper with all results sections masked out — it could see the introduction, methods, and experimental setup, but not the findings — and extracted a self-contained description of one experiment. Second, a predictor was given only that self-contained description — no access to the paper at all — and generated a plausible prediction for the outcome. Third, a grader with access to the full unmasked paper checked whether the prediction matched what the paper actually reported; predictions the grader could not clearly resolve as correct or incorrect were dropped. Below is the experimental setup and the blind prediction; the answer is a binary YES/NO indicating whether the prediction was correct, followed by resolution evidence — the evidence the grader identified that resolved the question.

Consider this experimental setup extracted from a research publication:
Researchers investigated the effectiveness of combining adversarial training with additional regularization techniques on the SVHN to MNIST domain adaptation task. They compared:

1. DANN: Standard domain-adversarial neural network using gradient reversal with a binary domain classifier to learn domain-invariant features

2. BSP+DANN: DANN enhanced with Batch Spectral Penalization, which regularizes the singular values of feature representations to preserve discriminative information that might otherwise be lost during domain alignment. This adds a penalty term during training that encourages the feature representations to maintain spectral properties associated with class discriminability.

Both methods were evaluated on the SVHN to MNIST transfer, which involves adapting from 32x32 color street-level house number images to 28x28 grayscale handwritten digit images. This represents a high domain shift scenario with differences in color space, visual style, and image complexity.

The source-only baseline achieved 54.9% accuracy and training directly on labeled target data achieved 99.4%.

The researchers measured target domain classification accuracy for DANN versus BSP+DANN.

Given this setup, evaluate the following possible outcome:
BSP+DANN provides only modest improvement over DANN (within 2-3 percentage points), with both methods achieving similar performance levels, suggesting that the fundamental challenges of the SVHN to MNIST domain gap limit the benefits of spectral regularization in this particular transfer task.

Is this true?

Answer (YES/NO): NO